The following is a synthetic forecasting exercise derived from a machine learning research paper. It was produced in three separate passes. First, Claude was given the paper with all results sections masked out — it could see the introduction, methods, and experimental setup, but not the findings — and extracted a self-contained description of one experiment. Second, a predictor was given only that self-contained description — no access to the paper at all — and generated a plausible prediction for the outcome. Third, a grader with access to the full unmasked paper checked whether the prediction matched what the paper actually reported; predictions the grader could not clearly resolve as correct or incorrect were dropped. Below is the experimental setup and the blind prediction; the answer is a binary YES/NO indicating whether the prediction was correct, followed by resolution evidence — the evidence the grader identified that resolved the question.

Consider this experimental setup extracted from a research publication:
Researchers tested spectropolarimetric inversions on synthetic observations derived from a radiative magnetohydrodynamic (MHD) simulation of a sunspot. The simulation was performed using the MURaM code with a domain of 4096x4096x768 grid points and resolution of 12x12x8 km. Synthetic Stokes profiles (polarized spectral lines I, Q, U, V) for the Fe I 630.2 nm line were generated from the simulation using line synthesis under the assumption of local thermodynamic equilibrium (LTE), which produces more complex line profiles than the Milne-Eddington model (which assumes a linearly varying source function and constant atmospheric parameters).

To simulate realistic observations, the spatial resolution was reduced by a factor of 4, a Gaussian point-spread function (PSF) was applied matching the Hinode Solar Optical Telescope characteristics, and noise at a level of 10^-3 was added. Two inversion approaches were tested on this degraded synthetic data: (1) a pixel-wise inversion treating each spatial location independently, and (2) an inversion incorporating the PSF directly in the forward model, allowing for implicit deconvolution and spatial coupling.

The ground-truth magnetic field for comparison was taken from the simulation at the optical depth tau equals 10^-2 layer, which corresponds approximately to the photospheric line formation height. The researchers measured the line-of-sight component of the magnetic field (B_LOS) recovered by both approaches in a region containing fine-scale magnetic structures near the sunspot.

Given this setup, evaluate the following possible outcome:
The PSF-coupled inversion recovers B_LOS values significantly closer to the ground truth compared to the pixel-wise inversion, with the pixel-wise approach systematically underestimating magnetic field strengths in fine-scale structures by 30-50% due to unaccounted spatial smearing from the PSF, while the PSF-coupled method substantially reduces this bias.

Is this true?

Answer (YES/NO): NO